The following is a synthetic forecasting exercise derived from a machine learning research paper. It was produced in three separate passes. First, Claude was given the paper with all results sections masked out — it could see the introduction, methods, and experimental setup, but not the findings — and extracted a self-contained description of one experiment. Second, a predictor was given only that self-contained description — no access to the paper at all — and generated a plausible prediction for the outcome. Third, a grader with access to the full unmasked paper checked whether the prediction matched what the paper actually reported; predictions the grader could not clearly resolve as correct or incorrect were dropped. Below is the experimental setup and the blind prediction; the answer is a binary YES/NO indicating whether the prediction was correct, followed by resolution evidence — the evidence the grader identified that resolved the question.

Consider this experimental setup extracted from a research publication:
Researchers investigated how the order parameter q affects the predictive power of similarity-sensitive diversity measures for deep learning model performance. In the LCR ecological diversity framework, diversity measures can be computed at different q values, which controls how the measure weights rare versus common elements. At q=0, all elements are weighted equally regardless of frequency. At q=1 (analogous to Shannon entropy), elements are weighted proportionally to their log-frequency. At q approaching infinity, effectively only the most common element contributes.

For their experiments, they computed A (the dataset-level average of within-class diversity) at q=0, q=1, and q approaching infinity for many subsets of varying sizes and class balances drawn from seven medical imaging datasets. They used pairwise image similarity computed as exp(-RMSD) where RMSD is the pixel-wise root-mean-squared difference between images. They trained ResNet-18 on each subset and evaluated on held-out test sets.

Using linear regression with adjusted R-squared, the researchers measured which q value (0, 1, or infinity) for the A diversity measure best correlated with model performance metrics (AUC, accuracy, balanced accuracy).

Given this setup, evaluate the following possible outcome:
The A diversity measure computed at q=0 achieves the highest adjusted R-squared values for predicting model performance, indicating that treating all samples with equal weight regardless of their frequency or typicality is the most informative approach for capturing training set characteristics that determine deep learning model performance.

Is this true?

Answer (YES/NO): YES